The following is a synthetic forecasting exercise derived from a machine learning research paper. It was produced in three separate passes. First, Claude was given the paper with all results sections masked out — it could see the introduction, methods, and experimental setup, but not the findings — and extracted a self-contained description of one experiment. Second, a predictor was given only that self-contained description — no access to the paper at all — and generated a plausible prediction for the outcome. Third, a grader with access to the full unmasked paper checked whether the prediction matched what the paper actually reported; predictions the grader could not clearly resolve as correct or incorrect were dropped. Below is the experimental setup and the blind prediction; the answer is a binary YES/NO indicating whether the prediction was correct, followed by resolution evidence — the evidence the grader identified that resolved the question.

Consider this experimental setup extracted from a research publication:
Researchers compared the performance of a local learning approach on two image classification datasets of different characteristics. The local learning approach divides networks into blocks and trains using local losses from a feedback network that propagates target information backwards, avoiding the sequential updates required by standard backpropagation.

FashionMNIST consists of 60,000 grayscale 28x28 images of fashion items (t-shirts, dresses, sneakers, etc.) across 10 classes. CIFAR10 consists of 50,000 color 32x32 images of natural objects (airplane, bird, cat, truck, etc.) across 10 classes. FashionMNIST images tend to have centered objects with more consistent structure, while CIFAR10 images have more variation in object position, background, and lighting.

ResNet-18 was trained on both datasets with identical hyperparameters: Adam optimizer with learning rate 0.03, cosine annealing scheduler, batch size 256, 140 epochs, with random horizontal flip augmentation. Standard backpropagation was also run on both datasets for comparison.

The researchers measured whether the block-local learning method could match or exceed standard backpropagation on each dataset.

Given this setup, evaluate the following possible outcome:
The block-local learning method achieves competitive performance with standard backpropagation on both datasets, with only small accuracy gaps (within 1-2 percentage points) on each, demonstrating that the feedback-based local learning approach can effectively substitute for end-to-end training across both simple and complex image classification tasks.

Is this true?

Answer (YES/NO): NO